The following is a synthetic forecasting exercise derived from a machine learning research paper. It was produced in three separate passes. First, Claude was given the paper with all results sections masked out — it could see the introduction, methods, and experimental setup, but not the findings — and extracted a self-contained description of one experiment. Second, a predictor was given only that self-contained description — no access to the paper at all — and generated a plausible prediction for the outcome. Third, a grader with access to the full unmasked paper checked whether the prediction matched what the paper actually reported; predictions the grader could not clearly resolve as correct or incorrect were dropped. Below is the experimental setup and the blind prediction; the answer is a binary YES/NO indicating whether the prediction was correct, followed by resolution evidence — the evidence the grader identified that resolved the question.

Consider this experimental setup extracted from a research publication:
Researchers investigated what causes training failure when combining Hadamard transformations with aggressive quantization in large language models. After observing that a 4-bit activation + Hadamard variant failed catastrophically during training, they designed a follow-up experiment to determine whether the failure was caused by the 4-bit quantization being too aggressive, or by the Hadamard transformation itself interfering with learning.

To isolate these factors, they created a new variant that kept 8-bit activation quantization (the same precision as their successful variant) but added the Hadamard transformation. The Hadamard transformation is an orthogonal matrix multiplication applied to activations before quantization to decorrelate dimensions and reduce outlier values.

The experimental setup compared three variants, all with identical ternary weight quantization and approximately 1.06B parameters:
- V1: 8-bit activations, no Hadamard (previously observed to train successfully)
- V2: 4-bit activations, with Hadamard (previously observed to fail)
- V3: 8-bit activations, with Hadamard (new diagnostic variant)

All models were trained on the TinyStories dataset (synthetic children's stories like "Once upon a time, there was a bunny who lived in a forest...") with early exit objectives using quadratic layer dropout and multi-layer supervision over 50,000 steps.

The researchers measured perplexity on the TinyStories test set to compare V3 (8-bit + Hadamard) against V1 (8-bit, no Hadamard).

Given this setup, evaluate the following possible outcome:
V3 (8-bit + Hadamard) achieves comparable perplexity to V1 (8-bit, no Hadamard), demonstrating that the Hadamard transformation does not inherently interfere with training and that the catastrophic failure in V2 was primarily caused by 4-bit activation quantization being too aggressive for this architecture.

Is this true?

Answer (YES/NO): NO